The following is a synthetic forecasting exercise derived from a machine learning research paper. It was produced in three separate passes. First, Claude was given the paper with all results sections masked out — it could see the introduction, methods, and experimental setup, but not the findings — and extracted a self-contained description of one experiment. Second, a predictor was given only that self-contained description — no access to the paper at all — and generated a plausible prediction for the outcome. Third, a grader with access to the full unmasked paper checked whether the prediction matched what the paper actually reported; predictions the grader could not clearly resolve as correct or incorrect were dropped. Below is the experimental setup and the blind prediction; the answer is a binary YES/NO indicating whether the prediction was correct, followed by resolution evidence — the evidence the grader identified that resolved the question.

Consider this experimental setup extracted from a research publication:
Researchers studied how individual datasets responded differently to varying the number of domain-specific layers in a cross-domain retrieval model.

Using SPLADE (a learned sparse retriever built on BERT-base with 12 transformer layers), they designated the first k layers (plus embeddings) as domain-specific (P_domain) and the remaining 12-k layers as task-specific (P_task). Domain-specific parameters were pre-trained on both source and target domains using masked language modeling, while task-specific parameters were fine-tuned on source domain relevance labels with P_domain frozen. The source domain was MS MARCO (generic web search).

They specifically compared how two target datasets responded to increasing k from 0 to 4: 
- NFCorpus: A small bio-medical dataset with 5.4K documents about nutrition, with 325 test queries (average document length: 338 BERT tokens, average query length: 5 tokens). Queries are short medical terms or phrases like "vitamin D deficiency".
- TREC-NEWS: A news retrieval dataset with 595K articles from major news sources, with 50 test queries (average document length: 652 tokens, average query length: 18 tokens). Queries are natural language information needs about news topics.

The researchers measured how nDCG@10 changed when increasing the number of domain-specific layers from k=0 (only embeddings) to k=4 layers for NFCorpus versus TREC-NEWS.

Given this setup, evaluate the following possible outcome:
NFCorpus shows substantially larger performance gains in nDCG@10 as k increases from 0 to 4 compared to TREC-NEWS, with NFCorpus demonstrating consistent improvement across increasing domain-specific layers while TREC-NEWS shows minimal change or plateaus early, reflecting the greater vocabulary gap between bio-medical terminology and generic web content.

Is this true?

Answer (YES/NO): NO